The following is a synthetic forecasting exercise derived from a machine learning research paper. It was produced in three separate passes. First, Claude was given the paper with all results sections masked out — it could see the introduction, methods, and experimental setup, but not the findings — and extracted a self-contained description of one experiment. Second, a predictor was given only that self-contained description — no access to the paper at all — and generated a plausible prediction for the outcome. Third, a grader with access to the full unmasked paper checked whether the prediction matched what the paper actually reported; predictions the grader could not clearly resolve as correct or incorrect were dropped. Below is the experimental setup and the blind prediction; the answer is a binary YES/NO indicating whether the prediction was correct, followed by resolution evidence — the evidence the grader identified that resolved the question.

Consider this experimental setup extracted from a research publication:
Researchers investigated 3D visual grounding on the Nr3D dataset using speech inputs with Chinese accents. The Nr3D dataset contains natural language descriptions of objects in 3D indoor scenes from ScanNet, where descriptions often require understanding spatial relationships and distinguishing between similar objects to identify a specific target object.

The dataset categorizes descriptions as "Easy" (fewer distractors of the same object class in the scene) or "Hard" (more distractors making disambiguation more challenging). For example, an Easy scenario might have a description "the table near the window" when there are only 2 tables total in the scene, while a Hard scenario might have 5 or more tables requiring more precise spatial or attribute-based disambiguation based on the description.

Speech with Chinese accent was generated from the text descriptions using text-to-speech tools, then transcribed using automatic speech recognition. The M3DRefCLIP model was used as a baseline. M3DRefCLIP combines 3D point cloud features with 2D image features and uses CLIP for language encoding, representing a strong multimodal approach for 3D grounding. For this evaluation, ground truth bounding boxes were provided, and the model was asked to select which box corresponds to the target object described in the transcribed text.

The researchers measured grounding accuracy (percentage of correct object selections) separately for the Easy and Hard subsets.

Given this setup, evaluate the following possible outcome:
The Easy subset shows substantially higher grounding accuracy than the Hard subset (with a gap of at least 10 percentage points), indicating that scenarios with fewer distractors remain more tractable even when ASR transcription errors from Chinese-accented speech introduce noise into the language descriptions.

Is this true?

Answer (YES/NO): YES